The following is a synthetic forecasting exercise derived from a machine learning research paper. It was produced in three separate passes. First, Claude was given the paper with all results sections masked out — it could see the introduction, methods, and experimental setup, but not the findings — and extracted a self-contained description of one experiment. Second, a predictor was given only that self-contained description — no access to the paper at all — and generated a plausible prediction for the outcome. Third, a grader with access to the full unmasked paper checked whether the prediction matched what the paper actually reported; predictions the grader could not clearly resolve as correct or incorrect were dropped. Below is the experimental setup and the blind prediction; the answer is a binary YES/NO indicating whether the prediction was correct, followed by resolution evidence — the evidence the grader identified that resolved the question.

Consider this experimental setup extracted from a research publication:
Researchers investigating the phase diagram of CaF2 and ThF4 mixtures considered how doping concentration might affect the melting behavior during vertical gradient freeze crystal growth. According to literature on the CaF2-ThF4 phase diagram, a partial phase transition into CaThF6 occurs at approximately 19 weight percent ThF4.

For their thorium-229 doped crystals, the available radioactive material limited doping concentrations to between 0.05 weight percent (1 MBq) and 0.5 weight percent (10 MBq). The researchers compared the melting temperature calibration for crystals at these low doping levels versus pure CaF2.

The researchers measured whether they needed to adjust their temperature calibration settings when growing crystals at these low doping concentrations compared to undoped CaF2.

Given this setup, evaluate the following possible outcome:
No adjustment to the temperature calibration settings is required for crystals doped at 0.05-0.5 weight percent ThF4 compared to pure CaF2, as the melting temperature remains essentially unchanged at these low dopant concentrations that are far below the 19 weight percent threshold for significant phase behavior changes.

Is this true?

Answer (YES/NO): YES